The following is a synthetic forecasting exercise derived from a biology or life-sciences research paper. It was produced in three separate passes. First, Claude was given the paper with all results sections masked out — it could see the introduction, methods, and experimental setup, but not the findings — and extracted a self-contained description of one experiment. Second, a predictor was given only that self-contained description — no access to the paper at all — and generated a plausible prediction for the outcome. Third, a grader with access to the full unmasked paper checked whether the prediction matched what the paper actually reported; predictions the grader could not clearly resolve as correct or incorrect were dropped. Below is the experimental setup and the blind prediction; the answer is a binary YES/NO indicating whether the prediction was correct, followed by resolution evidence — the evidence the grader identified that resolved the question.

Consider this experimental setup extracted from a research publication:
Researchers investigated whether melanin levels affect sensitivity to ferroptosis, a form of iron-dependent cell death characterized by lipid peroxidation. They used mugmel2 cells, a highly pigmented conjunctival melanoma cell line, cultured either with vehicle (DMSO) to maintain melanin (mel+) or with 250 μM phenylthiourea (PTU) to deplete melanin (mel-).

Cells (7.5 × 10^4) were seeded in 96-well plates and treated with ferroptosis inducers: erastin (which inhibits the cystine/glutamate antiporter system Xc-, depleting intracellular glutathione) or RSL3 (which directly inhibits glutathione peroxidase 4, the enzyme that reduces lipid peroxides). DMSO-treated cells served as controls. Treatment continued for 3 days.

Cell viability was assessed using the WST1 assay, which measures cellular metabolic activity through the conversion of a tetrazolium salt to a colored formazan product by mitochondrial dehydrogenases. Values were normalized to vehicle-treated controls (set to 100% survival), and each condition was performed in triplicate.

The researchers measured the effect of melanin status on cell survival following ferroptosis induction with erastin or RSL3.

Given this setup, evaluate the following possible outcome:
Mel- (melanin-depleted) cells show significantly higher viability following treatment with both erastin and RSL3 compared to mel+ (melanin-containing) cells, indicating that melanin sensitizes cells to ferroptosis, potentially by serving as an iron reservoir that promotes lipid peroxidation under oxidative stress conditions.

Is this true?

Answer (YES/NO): NO